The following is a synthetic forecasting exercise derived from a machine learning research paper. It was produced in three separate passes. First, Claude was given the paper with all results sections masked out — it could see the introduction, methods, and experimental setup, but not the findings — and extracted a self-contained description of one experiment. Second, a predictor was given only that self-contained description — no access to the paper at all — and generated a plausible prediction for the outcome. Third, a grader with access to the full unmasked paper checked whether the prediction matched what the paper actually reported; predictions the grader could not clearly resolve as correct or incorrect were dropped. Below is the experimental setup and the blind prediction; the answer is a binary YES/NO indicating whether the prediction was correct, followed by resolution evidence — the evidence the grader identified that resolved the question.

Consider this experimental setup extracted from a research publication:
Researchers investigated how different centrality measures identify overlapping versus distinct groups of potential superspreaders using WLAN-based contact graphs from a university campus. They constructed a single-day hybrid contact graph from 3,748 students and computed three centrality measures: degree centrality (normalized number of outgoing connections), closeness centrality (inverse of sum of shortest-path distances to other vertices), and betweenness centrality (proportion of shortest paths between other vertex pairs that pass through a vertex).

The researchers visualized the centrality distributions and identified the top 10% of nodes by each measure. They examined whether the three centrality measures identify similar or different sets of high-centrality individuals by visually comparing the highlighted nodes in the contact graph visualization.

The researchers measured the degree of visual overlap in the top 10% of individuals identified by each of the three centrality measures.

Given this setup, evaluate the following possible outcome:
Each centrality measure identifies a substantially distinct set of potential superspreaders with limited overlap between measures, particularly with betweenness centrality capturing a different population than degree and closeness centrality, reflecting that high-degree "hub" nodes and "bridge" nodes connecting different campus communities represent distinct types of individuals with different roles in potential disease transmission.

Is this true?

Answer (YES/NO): YES